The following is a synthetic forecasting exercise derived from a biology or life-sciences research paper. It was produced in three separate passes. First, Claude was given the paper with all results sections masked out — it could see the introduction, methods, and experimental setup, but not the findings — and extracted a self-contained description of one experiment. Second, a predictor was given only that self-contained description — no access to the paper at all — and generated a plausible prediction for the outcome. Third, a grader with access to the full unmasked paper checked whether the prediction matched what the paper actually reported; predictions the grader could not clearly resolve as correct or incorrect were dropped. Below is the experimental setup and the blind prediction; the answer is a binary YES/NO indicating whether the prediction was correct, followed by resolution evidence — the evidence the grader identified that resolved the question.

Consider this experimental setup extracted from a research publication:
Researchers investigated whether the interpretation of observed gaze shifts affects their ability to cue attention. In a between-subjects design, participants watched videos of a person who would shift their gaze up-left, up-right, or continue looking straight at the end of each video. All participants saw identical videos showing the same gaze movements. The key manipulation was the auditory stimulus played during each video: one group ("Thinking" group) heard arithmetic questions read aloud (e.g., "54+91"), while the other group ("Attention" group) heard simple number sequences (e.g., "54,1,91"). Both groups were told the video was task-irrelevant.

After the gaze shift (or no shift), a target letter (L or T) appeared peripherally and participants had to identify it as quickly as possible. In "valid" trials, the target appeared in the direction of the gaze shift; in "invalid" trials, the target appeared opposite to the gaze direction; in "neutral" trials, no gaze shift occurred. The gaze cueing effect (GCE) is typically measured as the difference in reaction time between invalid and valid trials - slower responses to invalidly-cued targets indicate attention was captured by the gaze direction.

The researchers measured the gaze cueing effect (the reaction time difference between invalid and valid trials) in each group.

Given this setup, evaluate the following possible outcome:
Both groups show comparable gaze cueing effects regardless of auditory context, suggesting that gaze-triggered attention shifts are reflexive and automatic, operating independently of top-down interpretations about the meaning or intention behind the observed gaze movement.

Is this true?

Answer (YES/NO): NO